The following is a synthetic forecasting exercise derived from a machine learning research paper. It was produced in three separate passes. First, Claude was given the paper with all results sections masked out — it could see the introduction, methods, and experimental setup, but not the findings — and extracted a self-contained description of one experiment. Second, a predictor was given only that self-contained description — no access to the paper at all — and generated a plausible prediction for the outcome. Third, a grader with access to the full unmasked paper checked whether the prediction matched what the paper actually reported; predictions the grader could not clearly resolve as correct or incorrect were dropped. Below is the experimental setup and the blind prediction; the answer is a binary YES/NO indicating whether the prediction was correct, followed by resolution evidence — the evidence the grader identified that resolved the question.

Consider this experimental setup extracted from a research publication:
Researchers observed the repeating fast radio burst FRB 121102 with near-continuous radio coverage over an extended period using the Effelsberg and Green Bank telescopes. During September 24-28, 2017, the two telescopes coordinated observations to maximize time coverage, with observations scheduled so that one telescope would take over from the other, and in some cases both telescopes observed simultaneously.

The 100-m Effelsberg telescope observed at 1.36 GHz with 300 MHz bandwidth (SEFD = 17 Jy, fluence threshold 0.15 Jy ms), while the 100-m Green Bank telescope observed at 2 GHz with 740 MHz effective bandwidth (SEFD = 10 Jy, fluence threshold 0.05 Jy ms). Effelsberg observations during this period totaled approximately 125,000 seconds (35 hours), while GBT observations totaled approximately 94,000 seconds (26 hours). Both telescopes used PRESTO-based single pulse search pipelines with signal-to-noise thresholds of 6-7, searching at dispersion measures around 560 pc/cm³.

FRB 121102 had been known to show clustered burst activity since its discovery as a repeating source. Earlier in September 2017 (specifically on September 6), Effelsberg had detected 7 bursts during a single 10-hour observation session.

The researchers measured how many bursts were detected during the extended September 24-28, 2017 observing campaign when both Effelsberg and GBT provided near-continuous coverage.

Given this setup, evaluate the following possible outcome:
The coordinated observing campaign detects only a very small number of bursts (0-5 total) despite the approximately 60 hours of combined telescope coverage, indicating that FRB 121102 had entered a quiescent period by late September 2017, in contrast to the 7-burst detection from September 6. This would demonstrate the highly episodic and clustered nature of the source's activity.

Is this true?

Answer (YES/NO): YES